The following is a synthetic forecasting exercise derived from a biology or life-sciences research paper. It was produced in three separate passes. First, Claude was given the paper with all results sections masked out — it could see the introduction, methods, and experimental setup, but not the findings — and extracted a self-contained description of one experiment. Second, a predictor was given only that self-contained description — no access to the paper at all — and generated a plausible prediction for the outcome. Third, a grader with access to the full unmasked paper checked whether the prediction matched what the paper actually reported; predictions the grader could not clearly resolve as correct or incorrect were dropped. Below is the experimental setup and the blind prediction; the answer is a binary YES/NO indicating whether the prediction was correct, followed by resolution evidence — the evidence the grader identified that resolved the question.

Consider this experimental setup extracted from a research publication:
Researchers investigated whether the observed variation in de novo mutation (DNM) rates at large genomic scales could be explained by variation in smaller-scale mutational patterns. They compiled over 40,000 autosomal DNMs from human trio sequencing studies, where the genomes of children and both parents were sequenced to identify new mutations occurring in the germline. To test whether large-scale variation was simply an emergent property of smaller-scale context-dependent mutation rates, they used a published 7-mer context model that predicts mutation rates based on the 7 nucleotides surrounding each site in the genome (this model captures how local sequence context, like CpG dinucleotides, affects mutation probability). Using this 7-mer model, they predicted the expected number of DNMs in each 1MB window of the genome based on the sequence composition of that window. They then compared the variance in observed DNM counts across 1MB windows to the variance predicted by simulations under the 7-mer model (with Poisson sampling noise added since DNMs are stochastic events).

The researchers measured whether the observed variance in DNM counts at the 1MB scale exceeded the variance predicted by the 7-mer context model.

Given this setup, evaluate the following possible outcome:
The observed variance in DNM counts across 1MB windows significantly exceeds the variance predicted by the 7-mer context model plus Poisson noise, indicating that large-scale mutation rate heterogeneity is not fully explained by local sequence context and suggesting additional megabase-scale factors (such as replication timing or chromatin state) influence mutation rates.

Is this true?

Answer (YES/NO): YES